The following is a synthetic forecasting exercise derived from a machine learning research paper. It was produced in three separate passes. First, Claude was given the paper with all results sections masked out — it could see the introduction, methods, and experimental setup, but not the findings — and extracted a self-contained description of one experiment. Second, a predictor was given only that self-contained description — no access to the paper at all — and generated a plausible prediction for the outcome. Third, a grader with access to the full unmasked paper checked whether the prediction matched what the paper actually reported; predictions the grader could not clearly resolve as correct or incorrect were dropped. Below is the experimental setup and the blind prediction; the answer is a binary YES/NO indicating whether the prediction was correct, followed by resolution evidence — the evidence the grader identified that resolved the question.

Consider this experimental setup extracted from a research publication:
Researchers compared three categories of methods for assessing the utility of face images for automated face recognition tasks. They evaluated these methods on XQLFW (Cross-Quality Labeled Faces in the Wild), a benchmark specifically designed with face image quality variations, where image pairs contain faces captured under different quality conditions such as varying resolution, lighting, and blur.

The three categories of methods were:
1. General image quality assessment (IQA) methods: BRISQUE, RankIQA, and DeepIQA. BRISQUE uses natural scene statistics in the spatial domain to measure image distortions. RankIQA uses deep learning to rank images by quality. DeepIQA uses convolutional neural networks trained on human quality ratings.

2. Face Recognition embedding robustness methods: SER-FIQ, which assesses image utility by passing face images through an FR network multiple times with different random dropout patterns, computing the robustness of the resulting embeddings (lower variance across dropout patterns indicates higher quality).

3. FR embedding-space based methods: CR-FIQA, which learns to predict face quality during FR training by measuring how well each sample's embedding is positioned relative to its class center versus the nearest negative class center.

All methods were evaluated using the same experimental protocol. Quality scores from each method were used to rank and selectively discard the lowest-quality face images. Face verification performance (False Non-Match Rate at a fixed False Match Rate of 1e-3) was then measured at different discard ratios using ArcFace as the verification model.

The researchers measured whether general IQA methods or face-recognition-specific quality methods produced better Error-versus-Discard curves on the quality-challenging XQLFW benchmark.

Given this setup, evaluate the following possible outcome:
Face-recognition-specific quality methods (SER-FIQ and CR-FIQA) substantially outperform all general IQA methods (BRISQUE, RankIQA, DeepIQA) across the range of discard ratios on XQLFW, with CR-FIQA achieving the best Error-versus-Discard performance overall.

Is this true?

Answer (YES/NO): NO